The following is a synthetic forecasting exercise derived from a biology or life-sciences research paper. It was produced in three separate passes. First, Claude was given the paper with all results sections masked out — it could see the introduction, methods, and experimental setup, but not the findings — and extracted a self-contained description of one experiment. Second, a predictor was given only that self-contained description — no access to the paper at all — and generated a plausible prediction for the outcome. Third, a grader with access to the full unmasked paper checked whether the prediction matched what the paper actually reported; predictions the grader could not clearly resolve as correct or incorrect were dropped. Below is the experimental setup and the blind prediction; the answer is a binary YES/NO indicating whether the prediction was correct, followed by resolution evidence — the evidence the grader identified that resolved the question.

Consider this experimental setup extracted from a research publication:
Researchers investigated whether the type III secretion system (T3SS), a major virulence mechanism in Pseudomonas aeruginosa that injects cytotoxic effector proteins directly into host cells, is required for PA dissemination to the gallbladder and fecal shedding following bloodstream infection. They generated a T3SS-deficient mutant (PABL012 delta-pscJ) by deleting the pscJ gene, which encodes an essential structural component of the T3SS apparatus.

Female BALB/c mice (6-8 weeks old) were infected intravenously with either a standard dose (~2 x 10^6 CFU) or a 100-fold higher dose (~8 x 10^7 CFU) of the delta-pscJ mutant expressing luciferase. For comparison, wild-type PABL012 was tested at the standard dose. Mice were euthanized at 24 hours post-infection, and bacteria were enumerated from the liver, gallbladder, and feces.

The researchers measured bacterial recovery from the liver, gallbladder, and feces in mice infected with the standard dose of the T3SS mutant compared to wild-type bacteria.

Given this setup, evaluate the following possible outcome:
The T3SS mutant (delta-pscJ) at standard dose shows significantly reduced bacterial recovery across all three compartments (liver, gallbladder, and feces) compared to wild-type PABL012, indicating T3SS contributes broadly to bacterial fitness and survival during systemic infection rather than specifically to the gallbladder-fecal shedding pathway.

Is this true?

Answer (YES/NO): YES